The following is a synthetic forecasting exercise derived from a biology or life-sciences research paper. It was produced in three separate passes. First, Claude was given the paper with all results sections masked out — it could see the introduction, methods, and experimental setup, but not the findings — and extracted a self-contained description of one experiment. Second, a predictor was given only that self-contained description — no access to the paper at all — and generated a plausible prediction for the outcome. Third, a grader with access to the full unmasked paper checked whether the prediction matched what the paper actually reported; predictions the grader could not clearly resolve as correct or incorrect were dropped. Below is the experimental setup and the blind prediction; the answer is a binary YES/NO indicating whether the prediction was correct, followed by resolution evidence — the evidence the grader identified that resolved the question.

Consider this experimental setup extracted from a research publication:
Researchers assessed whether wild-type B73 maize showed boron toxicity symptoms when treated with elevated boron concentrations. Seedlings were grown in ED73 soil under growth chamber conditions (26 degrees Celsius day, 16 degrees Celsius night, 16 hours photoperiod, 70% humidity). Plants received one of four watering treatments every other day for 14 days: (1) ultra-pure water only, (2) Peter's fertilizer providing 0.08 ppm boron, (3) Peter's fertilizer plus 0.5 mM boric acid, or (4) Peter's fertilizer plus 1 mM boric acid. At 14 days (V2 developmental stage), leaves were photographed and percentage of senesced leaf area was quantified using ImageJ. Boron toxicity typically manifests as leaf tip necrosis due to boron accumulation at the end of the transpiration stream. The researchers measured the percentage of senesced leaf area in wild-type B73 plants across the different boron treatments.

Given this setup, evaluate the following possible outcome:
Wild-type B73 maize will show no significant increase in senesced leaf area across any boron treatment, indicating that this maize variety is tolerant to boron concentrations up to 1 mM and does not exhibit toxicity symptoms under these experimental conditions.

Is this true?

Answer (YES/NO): NO